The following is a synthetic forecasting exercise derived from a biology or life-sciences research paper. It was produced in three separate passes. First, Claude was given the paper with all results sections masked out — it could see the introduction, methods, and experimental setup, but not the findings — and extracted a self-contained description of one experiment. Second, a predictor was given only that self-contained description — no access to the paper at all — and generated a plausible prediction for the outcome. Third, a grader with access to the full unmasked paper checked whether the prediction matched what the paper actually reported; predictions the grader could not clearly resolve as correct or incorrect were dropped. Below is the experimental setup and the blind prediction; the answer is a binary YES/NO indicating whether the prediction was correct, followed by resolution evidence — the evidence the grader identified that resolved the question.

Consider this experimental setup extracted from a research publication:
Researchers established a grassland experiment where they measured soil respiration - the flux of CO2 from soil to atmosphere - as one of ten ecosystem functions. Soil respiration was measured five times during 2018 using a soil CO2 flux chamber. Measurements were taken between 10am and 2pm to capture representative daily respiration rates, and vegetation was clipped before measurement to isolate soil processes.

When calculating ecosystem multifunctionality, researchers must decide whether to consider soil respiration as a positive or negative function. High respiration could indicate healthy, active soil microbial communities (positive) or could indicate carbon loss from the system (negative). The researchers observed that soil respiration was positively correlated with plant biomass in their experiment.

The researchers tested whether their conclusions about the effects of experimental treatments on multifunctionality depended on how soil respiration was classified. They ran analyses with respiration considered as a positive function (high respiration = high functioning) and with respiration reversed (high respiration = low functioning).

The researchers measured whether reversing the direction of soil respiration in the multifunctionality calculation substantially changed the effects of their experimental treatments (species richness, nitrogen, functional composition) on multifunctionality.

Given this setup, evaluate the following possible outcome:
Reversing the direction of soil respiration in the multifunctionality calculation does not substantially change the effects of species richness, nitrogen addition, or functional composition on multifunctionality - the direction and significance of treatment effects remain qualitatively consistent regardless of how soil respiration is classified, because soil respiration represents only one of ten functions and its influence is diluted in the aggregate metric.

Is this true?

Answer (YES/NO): YES